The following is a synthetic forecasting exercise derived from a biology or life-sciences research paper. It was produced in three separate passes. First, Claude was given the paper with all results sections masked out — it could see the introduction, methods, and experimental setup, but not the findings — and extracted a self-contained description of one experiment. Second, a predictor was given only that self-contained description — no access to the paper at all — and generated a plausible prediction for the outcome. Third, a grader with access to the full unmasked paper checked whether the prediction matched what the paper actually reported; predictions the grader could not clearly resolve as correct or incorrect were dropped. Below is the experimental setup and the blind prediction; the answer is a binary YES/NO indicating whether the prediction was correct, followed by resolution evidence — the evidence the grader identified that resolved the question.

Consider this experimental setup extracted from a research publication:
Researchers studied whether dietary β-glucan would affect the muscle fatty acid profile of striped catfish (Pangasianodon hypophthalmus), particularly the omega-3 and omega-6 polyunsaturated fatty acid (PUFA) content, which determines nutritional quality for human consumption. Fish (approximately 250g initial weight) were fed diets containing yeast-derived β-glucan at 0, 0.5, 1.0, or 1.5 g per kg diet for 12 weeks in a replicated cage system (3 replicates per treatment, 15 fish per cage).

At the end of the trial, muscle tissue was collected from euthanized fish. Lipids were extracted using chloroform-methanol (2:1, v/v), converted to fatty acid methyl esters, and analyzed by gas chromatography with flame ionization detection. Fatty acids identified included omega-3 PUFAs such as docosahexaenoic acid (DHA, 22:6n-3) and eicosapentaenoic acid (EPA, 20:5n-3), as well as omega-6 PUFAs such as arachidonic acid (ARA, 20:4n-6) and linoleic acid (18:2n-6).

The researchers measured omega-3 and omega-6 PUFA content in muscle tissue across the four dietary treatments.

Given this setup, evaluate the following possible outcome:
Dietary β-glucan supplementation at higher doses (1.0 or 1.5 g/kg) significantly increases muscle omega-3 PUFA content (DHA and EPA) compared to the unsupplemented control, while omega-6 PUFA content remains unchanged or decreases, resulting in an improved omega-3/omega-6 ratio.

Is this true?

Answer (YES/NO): NO